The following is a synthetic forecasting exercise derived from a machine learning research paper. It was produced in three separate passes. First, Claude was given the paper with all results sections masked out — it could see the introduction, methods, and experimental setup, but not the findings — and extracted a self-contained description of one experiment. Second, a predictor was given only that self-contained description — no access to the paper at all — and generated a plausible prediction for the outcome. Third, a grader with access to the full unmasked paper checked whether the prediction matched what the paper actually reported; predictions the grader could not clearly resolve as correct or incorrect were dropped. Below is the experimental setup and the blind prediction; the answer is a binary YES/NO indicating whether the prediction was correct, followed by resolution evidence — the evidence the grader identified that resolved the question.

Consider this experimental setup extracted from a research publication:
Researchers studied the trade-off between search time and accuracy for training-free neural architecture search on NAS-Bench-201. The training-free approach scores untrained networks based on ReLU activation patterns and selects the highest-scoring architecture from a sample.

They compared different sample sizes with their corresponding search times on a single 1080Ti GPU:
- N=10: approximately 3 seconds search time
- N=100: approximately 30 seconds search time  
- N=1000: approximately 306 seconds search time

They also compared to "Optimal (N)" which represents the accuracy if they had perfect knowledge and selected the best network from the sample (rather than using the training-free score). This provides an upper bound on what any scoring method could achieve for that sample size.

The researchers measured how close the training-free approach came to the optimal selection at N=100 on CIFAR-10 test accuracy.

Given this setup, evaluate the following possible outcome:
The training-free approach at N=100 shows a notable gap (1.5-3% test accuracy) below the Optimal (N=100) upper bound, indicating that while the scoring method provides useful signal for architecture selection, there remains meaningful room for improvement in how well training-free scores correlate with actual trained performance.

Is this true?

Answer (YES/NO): NO